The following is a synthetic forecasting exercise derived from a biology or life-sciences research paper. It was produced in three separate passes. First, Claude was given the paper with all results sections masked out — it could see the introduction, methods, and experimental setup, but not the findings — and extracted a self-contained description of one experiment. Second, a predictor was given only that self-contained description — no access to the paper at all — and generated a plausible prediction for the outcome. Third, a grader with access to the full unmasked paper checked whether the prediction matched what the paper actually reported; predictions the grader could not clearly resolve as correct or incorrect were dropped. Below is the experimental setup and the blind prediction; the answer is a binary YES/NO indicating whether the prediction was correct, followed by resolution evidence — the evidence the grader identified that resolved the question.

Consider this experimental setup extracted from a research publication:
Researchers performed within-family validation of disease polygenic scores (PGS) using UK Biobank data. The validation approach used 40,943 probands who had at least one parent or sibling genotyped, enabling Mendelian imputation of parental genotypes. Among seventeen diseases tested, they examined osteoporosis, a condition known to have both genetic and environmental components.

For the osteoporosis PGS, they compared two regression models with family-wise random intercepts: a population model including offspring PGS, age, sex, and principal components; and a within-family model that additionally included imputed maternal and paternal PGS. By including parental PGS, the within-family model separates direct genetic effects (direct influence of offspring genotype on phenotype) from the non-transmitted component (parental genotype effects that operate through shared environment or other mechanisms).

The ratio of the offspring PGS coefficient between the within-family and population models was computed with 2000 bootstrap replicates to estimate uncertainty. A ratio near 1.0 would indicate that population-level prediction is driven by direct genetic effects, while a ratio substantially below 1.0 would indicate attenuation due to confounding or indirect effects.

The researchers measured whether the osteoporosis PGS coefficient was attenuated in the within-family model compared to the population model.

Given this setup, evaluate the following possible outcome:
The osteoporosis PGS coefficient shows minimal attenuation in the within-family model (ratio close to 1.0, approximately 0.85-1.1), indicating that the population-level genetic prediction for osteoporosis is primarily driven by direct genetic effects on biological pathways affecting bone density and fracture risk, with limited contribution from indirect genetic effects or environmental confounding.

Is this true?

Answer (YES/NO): NO